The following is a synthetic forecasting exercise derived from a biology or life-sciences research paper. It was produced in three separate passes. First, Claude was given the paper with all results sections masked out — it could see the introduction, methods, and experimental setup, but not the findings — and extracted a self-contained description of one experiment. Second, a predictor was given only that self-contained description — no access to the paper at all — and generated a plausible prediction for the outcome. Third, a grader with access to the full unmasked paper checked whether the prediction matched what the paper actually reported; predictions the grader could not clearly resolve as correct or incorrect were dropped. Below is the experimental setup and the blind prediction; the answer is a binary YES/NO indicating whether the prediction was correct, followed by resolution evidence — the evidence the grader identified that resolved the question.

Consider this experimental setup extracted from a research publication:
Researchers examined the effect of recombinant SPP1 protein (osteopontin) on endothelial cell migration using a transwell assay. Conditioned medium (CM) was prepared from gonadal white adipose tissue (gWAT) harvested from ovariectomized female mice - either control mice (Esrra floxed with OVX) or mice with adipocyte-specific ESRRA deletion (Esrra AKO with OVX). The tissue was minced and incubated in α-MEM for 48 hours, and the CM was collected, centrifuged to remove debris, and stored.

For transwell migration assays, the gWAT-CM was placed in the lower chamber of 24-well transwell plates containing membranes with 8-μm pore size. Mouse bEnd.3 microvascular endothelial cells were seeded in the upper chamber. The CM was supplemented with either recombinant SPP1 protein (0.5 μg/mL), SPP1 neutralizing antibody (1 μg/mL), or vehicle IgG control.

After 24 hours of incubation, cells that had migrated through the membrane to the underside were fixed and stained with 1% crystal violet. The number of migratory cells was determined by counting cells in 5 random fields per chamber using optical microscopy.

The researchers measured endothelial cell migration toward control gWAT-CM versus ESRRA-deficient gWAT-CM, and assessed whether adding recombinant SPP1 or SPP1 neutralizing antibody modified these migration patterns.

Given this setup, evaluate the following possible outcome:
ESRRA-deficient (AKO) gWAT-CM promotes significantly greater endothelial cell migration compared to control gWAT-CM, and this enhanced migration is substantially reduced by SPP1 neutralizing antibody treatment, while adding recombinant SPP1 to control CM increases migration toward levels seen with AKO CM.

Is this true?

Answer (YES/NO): YES